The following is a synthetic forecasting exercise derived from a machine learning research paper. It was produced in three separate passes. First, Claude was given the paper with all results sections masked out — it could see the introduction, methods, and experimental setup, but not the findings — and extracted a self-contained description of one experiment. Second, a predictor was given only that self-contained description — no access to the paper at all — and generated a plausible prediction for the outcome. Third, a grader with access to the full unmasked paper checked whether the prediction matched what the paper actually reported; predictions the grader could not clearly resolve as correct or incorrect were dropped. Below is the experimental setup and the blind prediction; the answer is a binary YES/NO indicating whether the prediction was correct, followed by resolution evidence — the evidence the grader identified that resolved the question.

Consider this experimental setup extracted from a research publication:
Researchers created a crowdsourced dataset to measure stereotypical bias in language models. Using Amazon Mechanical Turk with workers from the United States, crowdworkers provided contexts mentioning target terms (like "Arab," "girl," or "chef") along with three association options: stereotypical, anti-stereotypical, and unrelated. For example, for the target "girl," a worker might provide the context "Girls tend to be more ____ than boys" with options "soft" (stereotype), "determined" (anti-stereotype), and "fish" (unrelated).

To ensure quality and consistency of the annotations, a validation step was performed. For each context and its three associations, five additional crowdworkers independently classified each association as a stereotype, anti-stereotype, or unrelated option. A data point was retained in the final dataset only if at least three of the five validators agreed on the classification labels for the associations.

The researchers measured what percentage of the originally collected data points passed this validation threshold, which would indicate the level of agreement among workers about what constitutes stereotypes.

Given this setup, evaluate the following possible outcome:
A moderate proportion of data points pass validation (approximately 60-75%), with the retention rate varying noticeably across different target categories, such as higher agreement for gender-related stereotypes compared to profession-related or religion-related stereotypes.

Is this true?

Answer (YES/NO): NO